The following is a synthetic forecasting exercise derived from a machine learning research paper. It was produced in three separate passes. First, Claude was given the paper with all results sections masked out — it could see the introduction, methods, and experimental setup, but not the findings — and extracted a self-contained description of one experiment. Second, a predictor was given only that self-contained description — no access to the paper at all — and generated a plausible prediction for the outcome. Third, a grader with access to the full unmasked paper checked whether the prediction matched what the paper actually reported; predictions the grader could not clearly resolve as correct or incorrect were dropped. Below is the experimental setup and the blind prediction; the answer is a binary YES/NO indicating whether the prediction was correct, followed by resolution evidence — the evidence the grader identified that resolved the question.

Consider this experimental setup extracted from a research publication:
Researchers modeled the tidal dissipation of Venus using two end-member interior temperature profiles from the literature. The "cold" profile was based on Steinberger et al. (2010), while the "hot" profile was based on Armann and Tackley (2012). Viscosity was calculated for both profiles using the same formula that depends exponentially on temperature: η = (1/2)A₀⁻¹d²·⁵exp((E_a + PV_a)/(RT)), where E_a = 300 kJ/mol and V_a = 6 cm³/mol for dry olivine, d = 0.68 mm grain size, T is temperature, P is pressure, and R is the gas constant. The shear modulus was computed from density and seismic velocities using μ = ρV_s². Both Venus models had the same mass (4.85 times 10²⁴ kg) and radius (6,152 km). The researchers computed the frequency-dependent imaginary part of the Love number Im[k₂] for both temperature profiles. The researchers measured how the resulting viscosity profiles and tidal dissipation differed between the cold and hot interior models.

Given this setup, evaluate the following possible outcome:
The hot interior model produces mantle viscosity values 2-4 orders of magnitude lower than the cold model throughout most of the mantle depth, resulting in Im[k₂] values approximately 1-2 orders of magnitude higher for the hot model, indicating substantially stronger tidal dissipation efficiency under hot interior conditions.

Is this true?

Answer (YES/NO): YES